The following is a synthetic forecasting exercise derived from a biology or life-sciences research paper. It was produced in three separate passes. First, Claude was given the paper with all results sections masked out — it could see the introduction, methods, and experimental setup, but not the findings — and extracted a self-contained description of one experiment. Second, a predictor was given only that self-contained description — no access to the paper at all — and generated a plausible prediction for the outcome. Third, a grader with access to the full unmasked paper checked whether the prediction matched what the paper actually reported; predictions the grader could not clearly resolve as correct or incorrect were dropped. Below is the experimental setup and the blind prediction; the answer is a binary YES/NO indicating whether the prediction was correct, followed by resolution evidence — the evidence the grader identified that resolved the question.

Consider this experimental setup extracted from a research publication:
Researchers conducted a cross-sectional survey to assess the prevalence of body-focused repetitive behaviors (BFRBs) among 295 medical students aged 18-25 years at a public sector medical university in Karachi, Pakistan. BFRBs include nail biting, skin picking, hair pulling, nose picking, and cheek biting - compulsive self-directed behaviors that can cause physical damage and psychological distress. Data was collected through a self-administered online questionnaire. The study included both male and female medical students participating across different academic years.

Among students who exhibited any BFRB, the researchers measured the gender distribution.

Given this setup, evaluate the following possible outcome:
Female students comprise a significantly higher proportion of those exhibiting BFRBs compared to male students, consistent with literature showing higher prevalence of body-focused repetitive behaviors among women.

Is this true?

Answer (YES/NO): YES